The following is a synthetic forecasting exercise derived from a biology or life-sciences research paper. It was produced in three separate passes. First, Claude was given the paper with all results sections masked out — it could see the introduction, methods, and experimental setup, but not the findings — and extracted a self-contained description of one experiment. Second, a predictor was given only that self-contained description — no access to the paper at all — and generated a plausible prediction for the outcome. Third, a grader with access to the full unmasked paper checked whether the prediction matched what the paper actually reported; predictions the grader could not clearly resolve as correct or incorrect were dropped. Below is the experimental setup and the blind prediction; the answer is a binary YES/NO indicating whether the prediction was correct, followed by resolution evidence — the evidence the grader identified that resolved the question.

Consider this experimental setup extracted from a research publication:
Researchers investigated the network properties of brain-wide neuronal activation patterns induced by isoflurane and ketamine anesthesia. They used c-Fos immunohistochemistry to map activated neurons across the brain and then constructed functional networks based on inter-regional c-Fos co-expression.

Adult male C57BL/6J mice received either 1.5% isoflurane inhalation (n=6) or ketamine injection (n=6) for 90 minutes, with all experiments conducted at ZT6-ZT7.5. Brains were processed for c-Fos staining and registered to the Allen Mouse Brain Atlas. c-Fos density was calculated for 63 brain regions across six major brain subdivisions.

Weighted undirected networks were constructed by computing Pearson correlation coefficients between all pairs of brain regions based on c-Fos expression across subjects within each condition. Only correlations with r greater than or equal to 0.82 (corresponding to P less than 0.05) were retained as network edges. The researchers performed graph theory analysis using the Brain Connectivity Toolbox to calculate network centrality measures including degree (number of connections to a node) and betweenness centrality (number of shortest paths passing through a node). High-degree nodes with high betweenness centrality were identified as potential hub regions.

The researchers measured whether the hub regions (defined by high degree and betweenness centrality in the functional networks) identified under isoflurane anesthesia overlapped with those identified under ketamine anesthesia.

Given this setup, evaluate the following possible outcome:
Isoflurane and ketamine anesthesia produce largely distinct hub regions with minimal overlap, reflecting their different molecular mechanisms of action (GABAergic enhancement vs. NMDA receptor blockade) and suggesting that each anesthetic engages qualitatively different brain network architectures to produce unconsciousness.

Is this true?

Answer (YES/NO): YES